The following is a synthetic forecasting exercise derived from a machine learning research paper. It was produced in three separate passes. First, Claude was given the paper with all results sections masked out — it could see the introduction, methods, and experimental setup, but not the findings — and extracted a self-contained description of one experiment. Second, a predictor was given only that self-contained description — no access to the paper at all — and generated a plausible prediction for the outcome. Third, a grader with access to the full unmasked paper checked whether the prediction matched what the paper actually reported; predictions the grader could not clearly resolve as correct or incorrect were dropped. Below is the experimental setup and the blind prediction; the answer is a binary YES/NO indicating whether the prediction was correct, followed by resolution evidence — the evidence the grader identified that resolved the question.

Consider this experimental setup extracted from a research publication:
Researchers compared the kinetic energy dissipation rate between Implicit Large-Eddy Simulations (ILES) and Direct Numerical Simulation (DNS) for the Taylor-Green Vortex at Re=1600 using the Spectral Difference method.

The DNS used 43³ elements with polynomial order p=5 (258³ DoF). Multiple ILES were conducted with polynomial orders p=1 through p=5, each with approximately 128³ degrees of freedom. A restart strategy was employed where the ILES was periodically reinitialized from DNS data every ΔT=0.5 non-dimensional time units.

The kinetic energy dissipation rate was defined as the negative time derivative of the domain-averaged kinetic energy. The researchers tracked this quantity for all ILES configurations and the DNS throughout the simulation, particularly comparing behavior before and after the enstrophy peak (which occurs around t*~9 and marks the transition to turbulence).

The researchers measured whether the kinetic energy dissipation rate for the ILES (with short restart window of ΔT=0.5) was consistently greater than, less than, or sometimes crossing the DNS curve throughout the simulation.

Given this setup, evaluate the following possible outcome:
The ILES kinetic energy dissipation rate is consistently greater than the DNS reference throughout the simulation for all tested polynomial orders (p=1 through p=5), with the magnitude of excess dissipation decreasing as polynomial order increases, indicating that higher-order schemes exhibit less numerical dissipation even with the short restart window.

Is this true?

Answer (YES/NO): YES